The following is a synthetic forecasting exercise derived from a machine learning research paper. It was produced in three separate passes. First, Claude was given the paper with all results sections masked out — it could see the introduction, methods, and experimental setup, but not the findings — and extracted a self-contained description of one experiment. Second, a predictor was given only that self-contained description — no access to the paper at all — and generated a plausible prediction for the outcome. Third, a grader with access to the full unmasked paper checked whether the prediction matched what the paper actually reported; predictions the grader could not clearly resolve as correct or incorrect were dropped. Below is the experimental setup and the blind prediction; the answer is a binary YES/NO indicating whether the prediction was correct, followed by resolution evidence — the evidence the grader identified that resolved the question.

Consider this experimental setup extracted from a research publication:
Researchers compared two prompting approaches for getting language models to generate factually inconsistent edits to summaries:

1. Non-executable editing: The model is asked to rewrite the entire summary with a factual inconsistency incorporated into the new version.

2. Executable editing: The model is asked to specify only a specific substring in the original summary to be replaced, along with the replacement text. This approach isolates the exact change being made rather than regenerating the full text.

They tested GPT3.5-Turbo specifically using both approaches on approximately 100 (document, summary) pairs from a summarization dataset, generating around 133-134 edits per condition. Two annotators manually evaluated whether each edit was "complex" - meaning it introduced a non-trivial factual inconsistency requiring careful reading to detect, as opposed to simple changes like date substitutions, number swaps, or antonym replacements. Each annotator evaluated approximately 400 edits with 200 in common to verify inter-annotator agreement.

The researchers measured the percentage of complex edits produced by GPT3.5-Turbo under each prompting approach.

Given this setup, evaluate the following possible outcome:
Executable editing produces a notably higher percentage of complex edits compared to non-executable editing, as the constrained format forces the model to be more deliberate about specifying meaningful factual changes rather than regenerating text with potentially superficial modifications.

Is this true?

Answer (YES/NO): NO